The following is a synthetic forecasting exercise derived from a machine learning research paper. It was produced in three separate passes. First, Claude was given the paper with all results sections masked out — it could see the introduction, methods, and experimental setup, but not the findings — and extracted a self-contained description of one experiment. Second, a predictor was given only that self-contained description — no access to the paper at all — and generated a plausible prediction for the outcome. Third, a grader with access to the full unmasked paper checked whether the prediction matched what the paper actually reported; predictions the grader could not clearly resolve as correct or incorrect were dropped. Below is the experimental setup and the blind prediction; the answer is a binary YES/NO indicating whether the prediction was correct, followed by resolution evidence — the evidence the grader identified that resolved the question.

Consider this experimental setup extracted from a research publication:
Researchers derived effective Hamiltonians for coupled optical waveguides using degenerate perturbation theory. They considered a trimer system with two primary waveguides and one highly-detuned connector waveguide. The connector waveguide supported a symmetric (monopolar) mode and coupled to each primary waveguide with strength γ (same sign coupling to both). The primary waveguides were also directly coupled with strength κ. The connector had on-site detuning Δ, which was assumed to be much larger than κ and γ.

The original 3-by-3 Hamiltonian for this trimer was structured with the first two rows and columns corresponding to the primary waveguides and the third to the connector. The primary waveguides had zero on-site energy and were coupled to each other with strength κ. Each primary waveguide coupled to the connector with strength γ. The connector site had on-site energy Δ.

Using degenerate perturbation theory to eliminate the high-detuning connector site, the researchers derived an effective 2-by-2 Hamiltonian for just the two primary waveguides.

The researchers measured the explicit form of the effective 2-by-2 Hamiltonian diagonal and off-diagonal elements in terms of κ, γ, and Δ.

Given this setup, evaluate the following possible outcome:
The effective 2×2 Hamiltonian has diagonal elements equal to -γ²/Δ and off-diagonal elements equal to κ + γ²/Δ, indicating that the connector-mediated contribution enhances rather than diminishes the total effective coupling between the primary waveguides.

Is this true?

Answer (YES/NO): NO